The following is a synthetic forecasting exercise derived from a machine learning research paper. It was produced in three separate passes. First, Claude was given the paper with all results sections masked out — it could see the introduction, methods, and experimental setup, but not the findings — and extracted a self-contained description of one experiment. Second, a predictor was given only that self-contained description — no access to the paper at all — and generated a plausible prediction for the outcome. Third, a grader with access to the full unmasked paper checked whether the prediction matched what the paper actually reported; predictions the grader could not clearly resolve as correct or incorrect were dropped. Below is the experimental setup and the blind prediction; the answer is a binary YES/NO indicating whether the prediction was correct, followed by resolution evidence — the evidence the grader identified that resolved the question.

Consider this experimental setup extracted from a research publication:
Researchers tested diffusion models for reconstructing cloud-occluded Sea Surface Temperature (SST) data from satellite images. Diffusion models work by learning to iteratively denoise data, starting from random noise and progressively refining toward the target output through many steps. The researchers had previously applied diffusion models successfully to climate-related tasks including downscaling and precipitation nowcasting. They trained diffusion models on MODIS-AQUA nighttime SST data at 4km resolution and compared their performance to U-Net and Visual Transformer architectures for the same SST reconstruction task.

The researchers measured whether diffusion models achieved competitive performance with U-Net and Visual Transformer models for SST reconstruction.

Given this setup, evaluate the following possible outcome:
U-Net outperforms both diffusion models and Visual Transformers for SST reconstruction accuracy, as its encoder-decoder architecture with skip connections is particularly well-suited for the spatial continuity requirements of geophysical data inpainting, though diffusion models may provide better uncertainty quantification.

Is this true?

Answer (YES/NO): YES